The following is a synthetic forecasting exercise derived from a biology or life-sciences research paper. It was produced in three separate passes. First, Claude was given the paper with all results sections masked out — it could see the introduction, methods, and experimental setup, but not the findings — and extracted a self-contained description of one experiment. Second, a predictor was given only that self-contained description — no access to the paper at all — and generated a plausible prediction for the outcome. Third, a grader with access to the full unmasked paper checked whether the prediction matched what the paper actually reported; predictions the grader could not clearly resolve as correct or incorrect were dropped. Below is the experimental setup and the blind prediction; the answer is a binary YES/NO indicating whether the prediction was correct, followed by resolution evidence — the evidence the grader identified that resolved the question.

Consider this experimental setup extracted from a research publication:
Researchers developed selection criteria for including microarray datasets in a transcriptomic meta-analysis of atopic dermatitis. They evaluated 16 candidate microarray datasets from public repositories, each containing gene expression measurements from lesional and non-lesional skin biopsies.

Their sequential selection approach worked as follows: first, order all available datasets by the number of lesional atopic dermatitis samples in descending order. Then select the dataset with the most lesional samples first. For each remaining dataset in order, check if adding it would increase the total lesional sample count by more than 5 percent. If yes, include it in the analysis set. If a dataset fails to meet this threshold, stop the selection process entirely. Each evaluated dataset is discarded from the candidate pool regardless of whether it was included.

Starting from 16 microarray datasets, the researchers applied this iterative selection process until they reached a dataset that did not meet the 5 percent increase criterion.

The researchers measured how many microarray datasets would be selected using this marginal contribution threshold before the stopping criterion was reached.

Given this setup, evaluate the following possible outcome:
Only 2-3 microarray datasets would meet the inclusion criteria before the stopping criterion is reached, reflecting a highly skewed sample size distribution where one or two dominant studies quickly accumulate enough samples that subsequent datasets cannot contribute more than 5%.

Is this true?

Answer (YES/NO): NO